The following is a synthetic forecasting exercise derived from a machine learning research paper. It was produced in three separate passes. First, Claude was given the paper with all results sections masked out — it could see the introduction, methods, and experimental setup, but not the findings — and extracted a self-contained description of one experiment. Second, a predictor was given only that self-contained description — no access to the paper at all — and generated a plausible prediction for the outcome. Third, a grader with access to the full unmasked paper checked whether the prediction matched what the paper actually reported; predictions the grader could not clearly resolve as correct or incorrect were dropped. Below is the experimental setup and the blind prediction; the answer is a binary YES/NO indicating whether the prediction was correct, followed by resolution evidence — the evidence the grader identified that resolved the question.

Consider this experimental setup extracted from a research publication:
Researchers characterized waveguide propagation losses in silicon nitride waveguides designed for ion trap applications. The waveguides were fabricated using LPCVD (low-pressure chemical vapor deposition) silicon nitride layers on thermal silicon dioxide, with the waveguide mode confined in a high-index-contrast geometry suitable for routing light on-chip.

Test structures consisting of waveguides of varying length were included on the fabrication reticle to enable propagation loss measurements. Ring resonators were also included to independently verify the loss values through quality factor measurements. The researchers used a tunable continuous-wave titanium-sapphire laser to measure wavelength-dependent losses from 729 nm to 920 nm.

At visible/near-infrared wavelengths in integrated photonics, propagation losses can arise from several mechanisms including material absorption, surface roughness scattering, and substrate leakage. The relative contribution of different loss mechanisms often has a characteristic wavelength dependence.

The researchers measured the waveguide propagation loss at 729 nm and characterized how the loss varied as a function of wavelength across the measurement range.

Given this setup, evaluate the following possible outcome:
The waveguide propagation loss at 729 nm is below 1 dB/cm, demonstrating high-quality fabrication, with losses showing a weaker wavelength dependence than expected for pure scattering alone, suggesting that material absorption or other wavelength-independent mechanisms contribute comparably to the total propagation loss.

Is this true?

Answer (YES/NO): NO